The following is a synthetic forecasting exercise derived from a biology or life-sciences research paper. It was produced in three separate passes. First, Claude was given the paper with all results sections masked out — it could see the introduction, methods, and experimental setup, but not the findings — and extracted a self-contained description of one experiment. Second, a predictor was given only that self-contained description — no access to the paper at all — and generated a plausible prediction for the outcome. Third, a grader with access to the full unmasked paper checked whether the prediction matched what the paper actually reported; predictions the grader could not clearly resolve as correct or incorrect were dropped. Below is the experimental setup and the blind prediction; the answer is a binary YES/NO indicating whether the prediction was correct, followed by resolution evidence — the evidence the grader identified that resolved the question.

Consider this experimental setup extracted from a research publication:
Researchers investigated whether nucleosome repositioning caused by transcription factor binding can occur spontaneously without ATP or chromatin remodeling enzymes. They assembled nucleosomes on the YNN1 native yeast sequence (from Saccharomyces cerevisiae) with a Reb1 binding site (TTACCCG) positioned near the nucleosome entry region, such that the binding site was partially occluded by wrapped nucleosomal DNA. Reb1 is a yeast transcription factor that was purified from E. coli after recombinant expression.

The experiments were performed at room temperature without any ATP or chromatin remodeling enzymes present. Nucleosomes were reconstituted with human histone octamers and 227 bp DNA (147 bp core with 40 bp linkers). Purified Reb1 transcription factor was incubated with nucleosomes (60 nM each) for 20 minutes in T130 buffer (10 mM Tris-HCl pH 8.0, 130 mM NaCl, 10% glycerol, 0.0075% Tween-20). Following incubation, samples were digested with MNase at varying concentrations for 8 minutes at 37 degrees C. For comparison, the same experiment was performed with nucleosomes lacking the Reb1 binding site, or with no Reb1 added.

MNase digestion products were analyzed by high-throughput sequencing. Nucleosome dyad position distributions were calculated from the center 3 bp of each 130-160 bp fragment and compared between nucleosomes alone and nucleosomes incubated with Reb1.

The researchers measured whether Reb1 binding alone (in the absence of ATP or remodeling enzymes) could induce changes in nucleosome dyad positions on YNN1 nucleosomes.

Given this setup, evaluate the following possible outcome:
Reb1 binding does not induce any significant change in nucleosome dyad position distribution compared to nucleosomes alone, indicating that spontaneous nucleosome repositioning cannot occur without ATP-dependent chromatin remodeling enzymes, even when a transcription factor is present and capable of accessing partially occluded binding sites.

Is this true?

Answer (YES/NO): NO